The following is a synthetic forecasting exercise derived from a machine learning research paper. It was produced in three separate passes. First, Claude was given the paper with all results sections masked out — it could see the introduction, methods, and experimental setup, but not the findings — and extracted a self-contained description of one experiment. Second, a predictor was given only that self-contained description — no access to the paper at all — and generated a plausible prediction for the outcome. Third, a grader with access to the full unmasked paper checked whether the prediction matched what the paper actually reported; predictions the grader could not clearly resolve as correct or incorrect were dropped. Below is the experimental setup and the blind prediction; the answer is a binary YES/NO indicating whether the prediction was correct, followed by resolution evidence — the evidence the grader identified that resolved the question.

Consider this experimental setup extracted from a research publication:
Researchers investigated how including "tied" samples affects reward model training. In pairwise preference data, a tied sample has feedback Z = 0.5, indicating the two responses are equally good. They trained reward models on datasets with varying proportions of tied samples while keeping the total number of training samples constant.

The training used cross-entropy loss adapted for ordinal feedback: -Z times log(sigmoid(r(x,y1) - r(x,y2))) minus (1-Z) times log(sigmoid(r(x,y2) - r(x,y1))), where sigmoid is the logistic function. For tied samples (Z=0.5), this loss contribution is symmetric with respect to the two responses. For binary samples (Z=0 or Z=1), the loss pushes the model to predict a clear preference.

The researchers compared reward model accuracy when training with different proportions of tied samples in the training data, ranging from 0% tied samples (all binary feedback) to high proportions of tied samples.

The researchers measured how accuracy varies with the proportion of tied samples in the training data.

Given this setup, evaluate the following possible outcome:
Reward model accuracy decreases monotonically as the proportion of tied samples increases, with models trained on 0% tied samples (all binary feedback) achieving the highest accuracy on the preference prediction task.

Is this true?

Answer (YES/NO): NO